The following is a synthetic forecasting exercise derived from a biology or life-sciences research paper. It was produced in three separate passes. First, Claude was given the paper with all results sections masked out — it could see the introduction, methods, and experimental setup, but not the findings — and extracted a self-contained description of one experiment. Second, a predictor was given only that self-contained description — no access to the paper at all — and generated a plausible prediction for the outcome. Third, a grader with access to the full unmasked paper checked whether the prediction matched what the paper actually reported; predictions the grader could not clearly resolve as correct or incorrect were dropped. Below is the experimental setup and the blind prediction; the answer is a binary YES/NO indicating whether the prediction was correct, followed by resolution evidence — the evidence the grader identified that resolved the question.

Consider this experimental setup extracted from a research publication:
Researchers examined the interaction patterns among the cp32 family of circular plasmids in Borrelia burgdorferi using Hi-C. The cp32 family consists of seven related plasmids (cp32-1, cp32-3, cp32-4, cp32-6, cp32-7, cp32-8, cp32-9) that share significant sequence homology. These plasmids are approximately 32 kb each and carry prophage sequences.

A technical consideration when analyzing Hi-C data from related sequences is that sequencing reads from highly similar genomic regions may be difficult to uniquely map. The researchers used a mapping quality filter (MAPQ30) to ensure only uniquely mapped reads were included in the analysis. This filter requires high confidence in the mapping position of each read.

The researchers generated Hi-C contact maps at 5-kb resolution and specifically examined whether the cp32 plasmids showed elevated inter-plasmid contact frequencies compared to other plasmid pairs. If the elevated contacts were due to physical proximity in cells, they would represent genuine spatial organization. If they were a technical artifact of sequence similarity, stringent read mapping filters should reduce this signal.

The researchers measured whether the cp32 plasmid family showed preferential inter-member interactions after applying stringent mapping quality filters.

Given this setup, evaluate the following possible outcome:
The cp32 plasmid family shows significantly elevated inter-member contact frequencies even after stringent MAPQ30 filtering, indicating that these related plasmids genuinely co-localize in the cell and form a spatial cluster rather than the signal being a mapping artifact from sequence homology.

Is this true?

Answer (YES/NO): YES